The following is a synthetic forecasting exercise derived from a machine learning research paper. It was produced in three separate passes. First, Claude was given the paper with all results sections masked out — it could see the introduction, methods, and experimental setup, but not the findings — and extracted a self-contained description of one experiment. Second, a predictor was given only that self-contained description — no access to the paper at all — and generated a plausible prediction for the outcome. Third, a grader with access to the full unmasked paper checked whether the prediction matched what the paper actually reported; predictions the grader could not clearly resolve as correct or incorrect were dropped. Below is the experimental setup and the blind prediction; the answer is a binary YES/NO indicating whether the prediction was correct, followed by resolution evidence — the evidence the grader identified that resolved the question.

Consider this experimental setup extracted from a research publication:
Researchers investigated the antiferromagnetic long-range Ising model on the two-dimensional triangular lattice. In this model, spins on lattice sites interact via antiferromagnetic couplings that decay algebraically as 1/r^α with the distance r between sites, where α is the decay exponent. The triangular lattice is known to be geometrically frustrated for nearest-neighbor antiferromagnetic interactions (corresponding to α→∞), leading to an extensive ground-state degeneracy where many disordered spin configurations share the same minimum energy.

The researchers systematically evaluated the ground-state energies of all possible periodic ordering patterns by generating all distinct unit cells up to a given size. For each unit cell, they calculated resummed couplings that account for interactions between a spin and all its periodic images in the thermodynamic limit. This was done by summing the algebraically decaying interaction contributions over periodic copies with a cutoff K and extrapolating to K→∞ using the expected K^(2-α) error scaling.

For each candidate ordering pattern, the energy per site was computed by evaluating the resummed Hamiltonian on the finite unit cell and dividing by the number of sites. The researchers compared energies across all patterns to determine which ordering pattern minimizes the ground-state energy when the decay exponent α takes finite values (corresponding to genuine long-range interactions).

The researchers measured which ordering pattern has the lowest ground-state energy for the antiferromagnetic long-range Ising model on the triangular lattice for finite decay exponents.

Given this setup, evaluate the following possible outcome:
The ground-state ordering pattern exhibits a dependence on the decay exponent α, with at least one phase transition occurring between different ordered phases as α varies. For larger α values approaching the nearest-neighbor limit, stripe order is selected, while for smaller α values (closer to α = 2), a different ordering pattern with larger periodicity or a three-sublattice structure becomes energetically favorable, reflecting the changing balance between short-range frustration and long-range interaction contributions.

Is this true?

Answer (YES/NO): NO